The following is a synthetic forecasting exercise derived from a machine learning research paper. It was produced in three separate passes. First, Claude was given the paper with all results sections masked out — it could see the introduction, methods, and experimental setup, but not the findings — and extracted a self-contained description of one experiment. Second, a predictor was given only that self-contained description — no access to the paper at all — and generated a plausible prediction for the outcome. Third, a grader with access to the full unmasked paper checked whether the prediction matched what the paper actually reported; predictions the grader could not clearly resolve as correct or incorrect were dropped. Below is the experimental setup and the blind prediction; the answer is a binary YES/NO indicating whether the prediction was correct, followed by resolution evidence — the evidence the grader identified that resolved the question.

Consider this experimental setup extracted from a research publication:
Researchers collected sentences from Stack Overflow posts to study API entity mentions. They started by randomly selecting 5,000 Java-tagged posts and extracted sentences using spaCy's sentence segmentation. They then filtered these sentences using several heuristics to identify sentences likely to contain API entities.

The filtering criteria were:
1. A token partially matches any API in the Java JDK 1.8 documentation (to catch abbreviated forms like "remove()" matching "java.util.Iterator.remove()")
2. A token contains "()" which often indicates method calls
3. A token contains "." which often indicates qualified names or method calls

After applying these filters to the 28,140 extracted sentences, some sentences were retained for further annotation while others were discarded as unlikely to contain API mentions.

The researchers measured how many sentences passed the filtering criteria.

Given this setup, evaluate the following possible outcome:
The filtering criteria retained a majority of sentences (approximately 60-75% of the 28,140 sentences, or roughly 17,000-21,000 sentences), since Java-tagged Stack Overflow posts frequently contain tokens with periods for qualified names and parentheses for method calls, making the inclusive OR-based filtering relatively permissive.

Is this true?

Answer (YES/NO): NO